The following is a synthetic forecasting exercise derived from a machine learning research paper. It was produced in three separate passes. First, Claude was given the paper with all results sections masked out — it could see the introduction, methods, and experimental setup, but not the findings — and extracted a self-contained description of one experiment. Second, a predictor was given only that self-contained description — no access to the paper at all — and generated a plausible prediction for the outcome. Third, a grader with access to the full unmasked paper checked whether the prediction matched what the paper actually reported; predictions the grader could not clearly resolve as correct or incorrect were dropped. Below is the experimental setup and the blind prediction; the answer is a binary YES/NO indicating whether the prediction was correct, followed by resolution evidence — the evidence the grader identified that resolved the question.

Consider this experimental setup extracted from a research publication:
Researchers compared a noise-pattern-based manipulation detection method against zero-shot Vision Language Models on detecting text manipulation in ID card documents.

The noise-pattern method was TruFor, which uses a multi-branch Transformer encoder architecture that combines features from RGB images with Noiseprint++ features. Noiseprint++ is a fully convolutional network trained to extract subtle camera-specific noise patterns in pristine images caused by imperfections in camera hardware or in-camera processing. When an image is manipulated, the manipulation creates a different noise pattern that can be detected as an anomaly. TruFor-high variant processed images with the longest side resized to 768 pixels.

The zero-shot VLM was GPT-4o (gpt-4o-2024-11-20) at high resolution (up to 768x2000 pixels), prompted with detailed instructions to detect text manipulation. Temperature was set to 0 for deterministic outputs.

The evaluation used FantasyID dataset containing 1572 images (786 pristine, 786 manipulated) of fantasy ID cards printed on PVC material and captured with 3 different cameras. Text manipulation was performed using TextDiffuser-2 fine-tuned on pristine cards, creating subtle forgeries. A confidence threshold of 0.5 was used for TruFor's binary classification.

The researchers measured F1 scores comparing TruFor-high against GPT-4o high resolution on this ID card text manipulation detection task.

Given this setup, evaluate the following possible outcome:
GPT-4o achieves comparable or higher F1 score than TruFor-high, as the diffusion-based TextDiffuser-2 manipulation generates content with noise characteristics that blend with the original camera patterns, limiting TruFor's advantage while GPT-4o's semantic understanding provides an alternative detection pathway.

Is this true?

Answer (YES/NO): YES